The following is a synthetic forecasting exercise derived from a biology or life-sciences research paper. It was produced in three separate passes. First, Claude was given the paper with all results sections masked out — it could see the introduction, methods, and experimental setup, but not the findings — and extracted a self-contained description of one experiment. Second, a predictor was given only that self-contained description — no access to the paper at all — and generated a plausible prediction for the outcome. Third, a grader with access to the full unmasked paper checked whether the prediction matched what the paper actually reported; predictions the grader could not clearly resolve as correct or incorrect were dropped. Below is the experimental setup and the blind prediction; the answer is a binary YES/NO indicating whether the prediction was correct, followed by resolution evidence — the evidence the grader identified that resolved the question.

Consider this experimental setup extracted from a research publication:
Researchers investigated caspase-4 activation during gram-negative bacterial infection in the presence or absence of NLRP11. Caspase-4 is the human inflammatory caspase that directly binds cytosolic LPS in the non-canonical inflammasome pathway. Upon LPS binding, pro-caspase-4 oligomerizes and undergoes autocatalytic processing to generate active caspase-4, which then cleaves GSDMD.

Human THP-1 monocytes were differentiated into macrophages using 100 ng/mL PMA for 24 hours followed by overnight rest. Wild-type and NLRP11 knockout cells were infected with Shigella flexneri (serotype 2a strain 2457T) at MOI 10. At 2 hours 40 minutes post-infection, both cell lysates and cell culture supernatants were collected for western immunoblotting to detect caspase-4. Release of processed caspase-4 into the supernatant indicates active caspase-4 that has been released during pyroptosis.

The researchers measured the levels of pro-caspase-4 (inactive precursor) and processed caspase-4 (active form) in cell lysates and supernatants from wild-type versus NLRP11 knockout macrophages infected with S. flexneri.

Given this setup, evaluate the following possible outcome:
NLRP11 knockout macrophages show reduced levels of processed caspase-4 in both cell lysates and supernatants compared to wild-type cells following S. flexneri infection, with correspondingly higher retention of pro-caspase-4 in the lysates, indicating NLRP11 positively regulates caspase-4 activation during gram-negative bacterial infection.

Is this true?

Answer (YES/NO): NO